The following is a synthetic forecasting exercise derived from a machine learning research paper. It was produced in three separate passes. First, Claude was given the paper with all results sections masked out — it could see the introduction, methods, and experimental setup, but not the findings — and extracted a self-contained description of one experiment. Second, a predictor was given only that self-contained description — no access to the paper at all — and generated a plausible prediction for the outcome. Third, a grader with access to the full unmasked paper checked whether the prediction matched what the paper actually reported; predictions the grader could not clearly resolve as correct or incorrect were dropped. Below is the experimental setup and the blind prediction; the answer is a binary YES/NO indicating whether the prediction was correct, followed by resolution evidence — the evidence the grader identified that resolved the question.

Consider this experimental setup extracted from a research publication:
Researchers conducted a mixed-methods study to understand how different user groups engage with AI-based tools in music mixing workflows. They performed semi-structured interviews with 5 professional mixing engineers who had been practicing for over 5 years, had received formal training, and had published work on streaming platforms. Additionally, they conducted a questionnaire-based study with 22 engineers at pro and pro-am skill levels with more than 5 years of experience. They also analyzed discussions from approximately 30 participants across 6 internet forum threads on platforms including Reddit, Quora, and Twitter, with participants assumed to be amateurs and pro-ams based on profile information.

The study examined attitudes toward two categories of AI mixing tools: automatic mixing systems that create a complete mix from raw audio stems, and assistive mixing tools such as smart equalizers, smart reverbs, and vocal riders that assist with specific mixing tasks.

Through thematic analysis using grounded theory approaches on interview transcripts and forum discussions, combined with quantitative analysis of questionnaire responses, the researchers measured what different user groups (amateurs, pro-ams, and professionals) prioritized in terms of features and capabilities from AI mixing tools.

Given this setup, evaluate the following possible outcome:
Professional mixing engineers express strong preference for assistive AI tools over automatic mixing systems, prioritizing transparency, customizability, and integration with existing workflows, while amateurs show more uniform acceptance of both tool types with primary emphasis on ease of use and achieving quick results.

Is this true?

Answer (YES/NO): NO